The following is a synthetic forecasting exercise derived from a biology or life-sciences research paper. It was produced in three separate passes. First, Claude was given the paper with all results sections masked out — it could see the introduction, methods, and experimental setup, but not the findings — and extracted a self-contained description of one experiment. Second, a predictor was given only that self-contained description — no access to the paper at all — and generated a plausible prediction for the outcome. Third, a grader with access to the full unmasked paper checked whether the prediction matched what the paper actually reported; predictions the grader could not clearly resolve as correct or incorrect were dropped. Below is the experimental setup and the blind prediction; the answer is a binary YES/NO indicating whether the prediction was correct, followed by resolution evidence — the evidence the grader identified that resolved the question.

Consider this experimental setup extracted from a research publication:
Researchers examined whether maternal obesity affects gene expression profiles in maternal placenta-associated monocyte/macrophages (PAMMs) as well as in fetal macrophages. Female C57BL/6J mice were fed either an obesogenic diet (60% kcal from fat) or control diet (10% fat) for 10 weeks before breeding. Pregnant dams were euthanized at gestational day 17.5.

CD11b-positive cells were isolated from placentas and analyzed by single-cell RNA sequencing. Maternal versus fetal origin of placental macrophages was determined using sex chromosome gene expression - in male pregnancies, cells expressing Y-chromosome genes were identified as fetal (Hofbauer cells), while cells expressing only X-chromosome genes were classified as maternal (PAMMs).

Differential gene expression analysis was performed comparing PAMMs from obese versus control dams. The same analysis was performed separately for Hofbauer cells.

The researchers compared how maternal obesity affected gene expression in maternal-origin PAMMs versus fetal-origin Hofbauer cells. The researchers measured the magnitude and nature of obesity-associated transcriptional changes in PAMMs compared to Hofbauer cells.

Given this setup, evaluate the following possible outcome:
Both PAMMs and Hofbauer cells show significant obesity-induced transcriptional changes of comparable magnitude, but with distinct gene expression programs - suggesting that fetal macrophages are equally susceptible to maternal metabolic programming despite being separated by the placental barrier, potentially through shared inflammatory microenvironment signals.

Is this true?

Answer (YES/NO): NO